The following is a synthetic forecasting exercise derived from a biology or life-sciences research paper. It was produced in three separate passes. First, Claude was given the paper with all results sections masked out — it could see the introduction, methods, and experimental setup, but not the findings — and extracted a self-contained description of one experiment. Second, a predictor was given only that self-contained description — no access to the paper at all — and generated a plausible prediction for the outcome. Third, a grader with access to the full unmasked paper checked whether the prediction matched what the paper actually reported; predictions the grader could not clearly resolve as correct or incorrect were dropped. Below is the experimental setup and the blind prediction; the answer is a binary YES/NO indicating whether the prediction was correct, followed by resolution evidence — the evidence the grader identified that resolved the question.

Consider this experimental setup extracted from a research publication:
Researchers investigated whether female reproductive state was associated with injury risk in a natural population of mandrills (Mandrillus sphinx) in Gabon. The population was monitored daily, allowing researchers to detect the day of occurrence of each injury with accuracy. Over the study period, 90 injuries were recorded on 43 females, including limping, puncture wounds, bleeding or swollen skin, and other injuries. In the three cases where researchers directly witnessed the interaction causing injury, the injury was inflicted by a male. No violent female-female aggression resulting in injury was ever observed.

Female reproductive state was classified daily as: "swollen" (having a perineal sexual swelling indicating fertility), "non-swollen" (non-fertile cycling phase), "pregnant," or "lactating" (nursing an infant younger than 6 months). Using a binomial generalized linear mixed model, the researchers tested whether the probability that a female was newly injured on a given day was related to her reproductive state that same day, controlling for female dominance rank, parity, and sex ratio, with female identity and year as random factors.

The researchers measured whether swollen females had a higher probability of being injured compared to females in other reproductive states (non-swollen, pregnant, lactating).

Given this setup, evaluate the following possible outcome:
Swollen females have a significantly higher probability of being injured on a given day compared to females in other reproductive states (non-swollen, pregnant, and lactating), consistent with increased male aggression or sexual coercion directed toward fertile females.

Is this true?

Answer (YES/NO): YES